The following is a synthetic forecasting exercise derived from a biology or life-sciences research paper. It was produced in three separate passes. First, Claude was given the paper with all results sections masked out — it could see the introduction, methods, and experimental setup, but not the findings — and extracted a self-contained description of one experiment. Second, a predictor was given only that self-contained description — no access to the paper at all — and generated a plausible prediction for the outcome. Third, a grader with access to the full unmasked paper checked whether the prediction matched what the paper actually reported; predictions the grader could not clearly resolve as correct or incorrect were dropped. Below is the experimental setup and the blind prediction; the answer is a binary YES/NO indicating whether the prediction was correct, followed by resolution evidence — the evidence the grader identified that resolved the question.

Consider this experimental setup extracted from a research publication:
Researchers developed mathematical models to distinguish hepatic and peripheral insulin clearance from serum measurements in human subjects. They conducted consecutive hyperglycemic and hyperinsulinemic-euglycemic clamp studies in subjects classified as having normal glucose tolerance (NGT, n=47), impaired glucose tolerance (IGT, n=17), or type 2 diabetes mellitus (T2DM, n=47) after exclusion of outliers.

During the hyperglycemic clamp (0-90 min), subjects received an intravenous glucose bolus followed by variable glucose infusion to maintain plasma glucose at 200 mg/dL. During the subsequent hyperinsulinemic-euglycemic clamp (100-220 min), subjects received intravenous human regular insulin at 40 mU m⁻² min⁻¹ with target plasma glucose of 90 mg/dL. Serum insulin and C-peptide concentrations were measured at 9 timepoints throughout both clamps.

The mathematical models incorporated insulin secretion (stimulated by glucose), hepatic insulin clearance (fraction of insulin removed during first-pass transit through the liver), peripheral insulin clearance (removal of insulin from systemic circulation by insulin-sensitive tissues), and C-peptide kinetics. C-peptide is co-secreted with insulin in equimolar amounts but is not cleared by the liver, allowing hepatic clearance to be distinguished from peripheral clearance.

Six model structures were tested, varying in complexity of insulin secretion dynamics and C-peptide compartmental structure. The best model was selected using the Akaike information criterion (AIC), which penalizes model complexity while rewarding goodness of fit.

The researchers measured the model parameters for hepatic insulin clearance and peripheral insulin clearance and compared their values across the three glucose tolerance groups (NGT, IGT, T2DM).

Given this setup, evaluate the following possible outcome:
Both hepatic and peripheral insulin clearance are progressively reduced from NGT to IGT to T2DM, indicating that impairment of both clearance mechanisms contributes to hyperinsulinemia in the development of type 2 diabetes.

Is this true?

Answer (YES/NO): NO